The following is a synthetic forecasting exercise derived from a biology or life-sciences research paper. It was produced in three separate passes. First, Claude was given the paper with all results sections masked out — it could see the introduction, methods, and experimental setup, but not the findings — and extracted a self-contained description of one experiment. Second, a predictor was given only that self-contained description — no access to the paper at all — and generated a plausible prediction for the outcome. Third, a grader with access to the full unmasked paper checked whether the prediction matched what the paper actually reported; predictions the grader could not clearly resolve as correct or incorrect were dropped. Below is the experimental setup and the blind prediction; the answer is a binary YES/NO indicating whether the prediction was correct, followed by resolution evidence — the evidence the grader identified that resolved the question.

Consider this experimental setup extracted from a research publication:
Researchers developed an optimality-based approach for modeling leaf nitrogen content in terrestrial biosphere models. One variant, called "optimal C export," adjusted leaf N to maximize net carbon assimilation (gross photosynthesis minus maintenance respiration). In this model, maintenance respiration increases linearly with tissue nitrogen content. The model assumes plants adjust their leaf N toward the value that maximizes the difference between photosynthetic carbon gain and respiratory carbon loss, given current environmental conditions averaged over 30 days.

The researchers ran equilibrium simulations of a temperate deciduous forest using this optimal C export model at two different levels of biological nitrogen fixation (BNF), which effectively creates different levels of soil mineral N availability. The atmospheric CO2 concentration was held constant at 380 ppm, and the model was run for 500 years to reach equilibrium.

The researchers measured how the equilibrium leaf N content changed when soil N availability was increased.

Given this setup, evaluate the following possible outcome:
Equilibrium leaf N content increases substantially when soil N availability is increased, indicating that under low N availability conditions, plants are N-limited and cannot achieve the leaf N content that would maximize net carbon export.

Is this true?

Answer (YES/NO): NO